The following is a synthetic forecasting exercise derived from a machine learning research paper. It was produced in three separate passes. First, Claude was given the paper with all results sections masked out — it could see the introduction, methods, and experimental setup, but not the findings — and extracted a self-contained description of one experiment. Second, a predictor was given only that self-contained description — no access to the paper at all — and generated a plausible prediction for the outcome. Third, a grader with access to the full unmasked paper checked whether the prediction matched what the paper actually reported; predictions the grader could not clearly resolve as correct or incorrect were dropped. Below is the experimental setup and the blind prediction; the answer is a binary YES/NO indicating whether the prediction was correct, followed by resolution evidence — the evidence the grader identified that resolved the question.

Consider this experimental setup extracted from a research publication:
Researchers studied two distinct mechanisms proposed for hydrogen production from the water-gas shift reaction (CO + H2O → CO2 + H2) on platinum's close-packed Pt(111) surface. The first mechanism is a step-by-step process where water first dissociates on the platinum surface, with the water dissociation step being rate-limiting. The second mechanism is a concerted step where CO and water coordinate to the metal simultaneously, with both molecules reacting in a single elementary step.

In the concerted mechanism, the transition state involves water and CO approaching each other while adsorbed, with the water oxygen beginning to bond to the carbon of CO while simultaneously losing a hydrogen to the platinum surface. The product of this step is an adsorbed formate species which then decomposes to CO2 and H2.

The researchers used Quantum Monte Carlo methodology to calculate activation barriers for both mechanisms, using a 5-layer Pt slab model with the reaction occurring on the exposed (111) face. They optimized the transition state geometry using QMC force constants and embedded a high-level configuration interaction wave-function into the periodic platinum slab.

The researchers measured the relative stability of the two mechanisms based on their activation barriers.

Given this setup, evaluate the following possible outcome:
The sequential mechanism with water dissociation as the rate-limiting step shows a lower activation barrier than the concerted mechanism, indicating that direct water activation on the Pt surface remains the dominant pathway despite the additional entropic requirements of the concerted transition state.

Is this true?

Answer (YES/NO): NO